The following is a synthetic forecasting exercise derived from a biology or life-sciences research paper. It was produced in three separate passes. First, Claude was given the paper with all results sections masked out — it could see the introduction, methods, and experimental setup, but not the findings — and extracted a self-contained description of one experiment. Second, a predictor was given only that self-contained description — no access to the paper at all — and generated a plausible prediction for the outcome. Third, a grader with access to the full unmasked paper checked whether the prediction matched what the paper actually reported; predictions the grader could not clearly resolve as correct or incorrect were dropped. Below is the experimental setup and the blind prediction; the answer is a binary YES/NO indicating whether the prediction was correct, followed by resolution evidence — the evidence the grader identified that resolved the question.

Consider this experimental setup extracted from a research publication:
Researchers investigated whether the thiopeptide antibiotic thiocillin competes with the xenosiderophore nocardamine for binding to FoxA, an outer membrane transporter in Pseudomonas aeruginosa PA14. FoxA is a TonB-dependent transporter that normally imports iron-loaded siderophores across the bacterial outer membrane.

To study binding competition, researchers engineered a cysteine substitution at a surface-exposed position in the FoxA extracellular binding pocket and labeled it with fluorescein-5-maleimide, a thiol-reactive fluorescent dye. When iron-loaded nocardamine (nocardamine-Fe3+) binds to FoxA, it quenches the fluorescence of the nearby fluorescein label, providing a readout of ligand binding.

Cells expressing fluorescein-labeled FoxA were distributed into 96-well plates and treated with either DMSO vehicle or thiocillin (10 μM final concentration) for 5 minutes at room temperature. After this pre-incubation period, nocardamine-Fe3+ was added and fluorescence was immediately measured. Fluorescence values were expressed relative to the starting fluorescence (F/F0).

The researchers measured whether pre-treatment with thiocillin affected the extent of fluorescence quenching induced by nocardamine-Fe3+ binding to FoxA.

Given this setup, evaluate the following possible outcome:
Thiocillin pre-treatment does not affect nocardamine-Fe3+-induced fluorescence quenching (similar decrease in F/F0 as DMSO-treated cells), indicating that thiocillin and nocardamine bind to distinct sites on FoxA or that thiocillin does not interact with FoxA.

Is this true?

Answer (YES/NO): NO